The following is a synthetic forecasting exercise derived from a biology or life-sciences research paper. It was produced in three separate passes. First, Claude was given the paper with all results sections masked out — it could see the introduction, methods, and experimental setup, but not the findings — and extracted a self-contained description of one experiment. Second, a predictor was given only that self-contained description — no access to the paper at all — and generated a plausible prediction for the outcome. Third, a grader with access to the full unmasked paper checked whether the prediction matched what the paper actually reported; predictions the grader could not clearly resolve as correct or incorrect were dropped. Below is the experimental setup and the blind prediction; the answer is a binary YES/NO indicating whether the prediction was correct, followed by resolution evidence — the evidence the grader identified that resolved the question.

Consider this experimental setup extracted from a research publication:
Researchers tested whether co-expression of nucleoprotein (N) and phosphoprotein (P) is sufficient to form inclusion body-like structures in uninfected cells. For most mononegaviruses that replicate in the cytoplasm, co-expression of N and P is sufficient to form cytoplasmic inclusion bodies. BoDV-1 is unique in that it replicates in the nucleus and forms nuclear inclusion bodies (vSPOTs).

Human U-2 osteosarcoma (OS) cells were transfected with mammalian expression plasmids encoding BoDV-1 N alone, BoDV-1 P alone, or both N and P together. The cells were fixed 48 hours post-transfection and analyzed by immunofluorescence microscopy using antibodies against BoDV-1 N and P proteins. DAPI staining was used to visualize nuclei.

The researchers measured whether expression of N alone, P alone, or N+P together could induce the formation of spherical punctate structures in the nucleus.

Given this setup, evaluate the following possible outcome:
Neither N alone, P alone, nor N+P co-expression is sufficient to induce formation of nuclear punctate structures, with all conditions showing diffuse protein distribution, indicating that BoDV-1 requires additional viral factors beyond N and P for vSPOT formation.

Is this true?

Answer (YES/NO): NO